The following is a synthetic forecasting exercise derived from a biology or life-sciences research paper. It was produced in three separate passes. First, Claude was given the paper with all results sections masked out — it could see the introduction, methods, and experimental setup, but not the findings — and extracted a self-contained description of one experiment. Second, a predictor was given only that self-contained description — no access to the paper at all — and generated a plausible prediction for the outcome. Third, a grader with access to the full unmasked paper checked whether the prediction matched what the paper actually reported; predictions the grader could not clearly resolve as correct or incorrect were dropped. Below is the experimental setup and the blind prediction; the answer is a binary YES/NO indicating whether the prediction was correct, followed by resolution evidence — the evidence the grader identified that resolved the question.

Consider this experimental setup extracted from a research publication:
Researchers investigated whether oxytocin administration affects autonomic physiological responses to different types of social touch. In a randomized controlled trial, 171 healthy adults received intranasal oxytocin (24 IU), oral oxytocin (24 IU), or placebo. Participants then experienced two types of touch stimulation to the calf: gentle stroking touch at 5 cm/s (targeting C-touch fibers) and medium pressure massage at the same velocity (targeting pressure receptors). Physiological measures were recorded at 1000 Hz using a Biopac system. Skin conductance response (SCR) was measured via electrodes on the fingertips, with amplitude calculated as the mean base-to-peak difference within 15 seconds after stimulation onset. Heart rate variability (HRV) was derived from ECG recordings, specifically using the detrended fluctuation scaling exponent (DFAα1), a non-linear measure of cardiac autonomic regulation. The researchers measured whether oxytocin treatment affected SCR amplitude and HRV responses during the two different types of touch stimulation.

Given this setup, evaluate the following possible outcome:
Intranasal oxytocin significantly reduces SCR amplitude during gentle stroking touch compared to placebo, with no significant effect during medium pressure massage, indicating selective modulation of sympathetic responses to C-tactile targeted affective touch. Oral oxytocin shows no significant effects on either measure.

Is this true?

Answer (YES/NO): NO